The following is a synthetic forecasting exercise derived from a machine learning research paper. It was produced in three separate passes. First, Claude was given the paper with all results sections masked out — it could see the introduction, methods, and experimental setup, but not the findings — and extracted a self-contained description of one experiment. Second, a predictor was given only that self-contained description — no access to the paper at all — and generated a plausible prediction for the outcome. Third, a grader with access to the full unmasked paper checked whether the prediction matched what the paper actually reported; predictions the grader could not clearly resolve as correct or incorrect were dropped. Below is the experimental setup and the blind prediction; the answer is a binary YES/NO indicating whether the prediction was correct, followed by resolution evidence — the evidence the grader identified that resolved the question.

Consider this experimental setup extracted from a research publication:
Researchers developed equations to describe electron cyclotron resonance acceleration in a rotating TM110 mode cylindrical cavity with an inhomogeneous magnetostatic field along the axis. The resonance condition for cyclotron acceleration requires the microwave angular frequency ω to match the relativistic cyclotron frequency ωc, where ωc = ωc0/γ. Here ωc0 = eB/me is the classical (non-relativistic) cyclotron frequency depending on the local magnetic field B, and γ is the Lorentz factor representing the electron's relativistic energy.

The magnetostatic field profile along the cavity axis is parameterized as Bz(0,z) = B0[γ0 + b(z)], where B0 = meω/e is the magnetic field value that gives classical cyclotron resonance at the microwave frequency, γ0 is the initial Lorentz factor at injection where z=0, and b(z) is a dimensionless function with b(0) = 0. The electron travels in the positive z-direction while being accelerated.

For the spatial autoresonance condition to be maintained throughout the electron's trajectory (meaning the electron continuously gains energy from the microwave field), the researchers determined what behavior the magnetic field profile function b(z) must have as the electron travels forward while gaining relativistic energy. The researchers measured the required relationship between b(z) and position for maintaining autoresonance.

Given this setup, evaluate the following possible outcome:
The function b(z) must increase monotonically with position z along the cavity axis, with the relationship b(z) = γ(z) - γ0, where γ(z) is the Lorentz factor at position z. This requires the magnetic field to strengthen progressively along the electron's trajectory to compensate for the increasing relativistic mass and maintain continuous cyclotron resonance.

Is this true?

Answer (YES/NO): YES